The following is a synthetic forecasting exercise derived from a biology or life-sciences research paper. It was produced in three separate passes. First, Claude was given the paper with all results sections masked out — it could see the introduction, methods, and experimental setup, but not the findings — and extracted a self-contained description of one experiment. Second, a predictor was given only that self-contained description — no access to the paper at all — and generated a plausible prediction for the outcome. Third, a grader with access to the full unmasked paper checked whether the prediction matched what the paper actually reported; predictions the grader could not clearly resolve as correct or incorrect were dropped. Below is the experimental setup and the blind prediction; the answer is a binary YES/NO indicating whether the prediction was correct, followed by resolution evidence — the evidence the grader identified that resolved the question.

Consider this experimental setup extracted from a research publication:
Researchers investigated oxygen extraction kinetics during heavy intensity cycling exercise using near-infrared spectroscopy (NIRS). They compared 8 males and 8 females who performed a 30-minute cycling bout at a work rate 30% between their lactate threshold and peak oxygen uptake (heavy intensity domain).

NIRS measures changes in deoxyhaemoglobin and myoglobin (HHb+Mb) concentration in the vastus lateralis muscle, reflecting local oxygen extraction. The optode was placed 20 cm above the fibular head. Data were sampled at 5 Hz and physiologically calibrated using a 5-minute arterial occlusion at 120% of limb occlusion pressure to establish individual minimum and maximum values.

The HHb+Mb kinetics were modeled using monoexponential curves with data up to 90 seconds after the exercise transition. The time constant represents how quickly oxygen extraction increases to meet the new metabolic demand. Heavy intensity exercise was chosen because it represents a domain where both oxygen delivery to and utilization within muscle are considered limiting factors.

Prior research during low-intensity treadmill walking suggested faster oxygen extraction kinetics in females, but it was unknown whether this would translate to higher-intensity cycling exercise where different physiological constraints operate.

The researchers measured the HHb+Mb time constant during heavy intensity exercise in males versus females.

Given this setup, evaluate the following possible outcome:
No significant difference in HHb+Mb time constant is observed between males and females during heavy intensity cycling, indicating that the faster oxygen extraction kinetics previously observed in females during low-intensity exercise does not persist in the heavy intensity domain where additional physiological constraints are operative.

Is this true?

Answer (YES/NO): YES